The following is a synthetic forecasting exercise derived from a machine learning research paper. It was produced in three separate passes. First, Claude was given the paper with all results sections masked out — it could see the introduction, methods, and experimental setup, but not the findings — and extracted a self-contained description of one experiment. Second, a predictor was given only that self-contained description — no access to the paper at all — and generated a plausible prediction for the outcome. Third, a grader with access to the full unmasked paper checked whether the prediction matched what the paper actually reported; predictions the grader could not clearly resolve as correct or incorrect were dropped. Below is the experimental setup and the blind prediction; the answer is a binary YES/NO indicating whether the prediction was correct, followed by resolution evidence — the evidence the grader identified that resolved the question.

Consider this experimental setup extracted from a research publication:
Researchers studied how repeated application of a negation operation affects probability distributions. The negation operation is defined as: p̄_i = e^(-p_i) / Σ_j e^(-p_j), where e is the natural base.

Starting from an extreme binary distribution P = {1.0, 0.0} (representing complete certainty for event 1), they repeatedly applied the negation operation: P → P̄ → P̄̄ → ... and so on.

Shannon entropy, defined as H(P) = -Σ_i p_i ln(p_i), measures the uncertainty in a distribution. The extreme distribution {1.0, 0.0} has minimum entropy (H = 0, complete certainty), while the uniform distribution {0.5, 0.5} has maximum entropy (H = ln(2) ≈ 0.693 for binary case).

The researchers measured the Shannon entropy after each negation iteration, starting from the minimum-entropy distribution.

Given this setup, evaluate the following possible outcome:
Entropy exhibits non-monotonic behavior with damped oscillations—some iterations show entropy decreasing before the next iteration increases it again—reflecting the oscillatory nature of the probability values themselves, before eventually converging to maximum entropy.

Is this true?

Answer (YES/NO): NO